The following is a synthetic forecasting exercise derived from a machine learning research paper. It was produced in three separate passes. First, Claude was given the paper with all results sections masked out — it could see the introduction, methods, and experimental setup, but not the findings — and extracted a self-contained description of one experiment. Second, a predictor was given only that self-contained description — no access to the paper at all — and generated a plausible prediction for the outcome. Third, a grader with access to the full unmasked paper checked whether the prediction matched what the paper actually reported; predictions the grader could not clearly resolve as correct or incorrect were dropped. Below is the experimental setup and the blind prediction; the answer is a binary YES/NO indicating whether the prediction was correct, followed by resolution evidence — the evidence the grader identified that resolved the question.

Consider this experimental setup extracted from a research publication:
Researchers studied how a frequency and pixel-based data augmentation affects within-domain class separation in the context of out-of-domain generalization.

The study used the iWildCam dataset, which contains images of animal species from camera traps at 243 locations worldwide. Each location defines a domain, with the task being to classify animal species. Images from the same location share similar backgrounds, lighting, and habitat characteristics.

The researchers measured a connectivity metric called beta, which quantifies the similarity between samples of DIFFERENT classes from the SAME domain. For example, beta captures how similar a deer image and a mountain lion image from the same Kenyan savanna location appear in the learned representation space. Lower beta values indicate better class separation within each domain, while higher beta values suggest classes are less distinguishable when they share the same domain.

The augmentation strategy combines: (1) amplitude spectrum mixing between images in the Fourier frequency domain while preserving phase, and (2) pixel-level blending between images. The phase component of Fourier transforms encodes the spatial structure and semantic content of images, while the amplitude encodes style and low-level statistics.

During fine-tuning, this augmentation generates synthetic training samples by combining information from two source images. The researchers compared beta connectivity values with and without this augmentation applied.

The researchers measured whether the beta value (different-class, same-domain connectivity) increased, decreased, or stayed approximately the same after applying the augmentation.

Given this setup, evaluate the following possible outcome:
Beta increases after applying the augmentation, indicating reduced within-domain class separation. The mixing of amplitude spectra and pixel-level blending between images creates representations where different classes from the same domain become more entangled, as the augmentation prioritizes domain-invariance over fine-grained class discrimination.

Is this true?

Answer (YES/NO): YES